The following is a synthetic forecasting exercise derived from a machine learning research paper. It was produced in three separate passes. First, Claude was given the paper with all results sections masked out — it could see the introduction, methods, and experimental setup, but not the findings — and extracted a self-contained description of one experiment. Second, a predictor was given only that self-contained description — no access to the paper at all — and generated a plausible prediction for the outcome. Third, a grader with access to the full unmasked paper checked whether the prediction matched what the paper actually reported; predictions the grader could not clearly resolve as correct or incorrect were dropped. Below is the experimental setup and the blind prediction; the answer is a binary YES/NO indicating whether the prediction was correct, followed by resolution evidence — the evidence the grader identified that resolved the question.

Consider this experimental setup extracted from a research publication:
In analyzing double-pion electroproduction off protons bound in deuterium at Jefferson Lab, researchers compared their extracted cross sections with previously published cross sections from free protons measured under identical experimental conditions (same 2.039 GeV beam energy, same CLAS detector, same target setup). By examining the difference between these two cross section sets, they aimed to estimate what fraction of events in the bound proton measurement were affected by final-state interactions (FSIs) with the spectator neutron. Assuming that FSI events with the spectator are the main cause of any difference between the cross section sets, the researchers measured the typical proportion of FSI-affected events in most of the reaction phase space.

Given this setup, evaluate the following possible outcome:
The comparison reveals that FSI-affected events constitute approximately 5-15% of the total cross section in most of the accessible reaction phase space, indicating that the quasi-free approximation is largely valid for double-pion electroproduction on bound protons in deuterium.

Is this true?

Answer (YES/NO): NO